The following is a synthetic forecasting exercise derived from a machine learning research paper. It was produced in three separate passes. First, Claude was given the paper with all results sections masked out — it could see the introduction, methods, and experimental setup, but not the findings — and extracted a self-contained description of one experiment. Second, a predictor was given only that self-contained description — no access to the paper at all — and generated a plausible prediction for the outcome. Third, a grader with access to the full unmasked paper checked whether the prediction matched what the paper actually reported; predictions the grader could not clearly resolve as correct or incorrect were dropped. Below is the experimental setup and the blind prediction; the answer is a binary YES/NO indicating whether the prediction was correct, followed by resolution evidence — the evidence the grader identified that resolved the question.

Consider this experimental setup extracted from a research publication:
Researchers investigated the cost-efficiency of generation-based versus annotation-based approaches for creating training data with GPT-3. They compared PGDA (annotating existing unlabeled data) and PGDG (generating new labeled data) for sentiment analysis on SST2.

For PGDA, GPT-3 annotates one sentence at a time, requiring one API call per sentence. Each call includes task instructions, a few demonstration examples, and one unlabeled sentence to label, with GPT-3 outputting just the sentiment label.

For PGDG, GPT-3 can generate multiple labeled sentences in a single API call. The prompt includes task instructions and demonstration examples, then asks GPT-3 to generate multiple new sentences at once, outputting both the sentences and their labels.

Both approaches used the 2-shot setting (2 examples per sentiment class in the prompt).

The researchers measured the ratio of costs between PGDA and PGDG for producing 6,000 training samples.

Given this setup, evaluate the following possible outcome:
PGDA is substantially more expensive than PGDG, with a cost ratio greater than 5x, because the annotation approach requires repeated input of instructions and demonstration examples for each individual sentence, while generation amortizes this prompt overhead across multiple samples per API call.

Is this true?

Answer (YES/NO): NO